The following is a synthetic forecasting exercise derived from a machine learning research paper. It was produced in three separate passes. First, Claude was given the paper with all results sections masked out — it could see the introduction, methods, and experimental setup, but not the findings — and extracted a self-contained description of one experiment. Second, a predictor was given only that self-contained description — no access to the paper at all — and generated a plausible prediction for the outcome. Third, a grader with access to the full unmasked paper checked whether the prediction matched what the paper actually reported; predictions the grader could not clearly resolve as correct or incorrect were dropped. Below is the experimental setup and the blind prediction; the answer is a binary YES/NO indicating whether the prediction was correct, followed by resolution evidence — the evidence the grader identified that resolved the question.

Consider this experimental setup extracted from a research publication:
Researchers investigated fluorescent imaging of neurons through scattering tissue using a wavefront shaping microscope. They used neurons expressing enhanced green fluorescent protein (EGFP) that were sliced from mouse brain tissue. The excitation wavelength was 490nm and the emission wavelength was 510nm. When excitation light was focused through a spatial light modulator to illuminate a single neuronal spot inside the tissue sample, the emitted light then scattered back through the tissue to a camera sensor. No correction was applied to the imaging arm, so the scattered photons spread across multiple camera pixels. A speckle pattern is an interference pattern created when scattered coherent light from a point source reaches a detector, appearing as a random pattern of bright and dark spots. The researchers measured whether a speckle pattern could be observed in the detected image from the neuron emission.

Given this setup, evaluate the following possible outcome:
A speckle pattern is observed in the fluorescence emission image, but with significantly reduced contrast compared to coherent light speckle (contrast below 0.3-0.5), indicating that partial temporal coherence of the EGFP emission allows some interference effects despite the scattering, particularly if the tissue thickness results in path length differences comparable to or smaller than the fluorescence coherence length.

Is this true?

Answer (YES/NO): NO